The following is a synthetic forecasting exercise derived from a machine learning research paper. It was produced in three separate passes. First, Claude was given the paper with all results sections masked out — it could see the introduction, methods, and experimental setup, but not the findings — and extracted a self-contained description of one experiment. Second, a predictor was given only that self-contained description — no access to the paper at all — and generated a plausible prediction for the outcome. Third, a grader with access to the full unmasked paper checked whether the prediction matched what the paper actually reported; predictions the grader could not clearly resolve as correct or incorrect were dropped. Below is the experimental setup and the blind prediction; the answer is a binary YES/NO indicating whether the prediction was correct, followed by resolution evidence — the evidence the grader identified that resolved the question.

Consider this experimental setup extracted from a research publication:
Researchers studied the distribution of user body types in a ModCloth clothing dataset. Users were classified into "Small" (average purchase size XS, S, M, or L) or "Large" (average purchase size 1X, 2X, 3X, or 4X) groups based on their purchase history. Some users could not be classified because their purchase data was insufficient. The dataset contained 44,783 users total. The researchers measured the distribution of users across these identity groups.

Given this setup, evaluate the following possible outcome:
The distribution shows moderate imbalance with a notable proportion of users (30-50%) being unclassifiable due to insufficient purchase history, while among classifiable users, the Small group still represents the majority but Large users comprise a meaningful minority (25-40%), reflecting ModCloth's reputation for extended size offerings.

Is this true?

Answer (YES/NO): NO